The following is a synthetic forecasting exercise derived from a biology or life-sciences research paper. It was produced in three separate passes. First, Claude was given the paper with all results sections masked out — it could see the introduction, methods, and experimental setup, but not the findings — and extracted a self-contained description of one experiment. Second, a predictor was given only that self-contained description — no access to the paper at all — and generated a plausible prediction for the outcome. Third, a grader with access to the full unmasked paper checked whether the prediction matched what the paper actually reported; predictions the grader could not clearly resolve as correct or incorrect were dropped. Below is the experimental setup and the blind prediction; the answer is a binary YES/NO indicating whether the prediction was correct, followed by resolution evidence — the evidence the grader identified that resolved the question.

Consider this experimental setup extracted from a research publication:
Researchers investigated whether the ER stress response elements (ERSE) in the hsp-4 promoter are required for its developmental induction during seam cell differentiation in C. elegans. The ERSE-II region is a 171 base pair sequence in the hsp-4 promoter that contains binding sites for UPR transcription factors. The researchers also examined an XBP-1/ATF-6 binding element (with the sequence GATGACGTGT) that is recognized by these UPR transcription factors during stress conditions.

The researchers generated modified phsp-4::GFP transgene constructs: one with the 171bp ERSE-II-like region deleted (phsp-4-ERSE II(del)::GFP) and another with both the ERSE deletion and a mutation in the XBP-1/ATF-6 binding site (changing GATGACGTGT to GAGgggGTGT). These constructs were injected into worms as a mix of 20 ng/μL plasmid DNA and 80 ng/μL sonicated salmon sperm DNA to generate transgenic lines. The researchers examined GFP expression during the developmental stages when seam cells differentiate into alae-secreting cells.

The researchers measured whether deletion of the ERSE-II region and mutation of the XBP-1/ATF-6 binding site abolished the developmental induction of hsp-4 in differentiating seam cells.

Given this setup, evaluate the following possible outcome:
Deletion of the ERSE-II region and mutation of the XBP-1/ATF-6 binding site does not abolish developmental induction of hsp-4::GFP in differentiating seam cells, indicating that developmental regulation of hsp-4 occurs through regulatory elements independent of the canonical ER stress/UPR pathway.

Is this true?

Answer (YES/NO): YES